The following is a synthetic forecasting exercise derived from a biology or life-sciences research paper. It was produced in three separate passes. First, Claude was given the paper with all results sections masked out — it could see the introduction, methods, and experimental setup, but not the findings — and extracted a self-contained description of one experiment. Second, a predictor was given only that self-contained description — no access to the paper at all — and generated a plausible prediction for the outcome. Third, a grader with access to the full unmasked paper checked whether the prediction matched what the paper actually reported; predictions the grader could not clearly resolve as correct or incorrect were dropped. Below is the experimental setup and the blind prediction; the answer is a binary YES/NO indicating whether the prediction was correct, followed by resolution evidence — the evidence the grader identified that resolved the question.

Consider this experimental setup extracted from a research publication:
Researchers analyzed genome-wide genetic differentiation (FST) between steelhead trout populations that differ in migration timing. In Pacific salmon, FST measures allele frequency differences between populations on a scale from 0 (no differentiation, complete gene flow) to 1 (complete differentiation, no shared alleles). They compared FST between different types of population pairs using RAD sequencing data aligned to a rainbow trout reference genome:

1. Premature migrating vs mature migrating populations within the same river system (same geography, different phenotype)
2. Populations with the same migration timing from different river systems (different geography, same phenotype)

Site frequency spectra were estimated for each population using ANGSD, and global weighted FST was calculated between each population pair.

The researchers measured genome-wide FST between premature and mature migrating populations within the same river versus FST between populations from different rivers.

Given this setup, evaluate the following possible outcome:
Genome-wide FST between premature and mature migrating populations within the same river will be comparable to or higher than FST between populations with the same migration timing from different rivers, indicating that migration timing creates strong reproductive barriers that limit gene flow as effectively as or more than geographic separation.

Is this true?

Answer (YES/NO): NO